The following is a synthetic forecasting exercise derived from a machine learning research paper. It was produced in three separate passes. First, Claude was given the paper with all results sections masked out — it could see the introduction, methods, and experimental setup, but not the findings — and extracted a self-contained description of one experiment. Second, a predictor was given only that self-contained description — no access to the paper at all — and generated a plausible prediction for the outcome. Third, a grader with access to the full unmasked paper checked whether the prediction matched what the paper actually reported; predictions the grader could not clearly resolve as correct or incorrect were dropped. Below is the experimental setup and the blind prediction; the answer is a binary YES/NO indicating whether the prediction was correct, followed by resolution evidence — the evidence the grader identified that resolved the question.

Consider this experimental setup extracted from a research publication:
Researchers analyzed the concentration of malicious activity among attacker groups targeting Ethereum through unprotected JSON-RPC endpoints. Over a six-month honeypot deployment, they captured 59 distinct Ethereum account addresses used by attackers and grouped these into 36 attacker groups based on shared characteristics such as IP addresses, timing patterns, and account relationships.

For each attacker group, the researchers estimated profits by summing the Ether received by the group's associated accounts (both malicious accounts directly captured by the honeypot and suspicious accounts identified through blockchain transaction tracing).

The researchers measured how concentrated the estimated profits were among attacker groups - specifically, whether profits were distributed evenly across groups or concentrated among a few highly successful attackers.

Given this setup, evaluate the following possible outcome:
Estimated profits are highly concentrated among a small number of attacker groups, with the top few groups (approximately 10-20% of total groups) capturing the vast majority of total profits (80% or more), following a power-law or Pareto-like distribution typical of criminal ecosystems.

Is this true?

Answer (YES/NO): YES